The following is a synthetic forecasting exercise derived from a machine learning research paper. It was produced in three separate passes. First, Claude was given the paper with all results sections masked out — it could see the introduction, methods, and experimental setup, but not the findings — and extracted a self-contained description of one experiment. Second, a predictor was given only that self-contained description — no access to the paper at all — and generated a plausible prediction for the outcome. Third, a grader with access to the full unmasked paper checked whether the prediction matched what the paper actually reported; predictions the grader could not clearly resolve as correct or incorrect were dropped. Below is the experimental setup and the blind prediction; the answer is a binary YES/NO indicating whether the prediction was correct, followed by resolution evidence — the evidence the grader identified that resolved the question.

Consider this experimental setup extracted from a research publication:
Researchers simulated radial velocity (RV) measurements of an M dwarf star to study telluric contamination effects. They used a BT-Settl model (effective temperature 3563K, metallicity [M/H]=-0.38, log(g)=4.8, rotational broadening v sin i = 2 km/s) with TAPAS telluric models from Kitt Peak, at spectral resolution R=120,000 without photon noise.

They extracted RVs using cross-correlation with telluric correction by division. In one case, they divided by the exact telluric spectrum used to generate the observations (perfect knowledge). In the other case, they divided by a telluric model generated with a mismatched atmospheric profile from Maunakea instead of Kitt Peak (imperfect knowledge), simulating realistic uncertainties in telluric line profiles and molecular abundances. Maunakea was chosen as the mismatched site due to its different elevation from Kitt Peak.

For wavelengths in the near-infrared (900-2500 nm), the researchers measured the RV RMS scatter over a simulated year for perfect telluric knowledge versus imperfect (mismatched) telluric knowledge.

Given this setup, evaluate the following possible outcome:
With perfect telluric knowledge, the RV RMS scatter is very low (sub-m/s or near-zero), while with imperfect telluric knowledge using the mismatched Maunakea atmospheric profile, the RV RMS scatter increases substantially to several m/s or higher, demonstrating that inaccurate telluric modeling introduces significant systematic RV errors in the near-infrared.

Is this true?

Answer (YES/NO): NO